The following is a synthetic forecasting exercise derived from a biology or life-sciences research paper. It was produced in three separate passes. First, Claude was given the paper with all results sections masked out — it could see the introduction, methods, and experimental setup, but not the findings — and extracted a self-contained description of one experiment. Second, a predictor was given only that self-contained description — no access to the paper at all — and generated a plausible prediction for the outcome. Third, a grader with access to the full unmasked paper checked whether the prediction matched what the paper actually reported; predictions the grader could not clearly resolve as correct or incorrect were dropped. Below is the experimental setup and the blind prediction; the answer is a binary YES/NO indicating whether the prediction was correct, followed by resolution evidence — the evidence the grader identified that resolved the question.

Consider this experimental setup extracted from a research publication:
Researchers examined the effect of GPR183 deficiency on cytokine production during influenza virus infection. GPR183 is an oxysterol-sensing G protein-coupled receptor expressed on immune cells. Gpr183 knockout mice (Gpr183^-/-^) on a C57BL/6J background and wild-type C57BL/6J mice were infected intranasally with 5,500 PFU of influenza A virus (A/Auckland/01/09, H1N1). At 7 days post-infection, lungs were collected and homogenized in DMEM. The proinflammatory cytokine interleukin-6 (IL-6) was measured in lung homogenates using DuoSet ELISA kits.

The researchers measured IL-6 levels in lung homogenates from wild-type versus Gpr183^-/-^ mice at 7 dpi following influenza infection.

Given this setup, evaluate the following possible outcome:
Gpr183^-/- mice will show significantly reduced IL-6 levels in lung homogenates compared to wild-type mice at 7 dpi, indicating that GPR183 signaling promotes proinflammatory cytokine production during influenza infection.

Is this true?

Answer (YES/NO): YES